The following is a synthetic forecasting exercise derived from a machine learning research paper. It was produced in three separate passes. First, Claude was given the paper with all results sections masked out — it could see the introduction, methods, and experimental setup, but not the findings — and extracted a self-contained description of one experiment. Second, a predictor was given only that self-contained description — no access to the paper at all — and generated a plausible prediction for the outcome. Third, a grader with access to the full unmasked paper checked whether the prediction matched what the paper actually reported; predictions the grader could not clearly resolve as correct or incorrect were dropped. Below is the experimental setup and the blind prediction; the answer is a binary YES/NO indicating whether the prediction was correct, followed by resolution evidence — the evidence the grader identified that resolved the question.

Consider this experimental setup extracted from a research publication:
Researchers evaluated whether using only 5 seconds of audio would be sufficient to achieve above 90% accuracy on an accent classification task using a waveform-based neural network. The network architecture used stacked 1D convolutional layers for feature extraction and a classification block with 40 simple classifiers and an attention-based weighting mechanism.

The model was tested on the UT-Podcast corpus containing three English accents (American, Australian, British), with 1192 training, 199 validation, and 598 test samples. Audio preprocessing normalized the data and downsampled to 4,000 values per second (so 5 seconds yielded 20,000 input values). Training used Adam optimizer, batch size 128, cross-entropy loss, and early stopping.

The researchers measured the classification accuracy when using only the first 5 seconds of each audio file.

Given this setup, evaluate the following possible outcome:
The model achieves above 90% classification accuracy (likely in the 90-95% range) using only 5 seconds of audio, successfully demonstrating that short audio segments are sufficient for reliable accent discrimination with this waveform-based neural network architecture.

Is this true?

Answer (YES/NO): YES